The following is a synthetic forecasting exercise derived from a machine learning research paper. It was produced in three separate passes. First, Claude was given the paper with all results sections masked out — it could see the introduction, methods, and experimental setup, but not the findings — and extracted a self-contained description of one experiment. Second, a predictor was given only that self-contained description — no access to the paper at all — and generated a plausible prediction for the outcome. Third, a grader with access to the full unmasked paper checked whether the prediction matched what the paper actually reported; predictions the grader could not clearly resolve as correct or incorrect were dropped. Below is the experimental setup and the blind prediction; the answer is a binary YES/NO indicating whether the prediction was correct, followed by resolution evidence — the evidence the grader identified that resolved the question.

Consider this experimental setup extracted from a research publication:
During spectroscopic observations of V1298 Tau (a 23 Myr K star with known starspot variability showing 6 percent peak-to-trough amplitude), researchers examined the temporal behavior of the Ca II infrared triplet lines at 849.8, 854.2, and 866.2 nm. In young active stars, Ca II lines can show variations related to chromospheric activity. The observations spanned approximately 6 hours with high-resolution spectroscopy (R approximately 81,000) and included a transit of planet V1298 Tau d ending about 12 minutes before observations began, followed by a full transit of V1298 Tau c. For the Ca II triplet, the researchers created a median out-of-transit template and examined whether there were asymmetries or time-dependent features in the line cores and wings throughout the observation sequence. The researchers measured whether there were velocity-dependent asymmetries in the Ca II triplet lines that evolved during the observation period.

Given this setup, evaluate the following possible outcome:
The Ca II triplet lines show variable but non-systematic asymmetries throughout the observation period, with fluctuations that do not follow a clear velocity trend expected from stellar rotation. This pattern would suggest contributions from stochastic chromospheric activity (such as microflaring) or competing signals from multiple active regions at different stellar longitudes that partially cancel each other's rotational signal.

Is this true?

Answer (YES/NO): NO